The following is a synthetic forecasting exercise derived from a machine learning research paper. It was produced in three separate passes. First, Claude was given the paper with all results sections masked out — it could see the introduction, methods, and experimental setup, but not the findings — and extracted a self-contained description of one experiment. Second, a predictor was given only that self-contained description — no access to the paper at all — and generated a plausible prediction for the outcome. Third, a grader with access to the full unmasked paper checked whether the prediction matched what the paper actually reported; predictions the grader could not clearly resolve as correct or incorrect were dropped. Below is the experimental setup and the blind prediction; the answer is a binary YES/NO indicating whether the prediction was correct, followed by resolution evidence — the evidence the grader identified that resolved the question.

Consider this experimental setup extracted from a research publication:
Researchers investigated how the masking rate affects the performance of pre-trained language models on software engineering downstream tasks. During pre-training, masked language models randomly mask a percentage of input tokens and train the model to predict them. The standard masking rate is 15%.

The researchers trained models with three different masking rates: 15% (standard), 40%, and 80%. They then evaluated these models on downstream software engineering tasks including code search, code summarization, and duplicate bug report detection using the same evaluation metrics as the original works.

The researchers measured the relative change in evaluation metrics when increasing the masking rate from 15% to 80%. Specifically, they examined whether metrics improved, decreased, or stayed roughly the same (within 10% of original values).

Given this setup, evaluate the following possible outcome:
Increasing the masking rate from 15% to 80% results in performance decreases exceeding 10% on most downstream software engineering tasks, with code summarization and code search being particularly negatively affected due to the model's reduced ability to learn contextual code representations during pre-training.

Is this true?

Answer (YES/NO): NO